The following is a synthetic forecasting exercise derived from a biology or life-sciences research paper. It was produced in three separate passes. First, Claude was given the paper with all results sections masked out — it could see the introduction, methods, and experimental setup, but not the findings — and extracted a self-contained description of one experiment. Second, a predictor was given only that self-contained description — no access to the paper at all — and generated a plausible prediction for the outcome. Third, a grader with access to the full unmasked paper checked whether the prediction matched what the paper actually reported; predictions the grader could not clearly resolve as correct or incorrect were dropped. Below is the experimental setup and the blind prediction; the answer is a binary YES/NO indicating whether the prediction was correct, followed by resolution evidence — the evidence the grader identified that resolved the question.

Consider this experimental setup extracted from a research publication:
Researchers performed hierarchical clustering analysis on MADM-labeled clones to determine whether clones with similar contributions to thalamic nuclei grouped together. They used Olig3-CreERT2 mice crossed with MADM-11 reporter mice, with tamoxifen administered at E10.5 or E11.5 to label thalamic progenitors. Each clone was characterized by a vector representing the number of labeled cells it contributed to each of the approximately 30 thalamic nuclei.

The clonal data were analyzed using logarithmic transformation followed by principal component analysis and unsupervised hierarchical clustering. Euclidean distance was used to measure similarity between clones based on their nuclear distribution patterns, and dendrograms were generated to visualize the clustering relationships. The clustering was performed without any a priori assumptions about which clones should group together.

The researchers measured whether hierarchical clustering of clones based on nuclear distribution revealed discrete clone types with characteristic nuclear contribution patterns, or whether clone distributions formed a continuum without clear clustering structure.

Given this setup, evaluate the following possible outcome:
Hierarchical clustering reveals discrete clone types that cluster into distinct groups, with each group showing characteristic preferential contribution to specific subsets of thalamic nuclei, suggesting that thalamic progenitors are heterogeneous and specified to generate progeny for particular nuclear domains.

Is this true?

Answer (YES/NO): YES